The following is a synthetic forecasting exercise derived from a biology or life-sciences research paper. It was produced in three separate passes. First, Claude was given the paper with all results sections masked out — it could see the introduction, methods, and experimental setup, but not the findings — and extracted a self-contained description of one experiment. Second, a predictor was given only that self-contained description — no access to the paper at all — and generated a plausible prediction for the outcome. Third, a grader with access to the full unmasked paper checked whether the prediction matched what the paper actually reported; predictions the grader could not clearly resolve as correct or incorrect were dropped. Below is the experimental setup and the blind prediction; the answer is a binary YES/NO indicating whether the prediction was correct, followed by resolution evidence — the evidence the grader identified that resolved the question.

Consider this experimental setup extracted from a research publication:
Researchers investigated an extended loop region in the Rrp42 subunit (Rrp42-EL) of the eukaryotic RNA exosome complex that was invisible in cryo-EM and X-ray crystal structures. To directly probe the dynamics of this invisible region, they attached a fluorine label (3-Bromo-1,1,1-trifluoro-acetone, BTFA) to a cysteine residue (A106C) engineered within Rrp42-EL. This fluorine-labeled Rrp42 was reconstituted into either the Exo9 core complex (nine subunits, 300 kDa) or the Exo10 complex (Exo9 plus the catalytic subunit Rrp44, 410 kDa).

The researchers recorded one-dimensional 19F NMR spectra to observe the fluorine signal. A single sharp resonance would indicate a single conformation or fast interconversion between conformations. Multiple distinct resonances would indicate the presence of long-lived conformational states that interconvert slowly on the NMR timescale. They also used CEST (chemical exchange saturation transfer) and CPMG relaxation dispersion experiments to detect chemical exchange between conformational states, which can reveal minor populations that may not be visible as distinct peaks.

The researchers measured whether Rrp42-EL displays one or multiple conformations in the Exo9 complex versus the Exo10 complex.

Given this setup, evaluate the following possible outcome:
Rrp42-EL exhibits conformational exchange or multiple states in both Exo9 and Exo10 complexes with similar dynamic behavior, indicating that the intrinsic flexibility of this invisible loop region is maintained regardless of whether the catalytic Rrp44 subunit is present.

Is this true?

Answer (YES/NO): NO